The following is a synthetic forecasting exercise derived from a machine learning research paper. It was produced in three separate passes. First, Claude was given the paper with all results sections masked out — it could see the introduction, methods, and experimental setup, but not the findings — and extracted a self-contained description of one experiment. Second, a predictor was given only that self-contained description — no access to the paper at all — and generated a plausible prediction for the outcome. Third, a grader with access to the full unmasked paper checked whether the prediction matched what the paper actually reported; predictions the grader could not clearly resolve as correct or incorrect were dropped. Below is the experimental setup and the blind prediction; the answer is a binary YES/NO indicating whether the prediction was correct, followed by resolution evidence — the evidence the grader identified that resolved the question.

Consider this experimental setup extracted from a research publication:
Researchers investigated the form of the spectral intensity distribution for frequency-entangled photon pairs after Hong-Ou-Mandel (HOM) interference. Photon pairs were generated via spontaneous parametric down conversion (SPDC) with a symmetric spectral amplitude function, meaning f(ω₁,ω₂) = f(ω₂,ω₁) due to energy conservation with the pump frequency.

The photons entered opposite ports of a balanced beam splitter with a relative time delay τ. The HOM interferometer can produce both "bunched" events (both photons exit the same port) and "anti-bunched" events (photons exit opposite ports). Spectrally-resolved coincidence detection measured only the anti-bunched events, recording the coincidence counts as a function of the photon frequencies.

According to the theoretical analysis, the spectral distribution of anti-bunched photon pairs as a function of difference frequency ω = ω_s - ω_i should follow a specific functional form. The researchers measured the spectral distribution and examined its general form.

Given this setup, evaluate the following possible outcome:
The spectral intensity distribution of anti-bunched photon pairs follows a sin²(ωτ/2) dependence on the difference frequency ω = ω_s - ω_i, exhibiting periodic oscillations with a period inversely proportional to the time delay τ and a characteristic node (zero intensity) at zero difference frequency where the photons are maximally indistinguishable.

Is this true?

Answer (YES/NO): YES